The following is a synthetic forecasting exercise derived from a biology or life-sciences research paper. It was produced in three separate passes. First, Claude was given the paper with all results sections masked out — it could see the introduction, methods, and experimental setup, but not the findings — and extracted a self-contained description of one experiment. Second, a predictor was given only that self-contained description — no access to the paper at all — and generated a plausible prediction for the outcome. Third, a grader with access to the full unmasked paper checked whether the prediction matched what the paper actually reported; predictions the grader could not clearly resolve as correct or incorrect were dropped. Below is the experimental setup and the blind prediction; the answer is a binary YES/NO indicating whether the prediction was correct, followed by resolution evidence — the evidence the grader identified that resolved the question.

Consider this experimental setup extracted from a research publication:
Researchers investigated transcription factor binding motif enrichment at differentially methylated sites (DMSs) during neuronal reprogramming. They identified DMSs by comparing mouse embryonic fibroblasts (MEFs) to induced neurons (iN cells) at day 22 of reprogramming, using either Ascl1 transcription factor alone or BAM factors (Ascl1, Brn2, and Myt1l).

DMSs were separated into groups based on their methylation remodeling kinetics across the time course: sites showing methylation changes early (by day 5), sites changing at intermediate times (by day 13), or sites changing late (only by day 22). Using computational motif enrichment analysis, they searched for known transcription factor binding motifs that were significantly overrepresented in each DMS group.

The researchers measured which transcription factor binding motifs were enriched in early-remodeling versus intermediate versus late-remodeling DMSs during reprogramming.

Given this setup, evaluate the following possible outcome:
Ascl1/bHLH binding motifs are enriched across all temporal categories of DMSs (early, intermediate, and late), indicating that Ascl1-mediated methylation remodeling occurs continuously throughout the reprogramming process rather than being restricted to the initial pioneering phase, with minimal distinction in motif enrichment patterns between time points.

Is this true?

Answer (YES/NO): NO